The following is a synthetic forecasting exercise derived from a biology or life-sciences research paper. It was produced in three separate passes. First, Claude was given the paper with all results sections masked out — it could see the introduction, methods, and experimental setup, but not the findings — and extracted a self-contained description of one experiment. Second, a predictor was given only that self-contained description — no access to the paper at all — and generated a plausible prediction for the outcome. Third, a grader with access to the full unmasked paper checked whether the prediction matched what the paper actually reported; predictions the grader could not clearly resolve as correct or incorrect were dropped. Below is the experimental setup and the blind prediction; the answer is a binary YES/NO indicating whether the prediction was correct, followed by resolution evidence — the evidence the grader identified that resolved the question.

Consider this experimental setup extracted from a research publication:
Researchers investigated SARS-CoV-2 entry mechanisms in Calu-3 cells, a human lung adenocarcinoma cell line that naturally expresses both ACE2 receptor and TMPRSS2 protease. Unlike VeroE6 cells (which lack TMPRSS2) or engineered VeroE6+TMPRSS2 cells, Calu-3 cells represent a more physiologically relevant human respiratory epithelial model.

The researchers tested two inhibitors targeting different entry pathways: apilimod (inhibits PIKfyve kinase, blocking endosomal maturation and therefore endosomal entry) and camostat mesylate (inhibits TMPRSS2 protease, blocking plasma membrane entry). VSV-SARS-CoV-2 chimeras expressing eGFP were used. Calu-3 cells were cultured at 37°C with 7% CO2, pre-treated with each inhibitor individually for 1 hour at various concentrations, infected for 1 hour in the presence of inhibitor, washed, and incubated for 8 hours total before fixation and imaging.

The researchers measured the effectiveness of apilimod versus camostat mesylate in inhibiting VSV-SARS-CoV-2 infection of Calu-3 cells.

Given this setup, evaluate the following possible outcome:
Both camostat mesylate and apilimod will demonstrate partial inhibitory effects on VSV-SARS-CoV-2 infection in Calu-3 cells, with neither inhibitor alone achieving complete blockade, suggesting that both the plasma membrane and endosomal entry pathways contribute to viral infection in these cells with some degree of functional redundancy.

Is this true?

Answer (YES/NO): NO